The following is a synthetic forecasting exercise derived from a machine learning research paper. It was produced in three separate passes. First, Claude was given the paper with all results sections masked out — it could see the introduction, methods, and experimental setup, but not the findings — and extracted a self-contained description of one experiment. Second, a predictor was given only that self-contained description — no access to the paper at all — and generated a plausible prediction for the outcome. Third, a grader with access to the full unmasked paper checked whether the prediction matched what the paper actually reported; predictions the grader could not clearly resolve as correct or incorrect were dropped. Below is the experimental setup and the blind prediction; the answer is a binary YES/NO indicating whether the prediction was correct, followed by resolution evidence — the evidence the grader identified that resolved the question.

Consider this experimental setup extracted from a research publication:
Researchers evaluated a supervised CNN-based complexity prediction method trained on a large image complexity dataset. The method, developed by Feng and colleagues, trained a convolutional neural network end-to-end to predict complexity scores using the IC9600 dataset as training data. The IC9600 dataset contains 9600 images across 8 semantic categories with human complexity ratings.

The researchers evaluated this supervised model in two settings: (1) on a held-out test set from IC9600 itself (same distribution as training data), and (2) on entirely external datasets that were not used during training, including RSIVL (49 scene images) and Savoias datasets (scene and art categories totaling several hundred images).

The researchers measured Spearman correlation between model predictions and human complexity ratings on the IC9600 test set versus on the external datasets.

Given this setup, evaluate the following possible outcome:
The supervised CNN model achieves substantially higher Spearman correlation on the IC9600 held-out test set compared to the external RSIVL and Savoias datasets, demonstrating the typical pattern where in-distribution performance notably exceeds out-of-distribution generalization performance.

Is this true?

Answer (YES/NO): YES